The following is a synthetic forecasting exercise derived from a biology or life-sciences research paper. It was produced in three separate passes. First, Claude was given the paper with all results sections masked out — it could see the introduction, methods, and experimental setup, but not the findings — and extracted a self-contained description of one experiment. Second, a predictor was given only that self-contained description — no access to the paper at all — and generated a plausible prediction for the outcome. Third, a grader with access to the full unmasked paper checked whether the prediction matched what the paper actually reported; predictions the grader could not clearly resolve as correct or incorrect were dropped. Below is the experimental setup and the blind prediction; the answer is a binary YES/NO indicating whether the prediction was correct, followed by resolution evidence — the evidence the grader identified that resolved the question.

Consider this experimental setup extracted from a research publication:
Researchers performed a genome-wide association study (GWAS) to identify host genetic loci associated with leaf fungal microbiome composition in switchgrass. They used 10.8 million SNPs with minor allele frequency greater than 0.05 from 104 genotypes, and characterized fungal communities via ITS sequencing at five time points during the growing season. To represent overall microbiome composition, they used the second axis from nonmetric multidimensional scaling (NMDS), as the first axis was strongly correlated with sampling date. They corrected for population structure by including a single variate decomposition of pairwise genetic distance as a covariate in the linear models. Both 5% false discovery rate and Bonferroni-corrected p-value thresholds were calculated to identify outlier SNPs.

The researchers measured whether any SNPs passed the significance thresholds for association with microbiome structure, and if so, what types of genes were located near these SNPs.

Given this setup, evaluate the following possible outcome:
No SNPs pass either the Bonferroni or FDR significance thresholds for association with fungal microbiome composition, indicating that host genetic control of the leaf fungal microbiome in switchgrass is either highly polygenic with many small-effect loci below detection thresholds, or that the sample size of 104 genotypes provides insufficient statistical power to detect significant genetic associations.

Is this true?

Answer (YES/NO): NO